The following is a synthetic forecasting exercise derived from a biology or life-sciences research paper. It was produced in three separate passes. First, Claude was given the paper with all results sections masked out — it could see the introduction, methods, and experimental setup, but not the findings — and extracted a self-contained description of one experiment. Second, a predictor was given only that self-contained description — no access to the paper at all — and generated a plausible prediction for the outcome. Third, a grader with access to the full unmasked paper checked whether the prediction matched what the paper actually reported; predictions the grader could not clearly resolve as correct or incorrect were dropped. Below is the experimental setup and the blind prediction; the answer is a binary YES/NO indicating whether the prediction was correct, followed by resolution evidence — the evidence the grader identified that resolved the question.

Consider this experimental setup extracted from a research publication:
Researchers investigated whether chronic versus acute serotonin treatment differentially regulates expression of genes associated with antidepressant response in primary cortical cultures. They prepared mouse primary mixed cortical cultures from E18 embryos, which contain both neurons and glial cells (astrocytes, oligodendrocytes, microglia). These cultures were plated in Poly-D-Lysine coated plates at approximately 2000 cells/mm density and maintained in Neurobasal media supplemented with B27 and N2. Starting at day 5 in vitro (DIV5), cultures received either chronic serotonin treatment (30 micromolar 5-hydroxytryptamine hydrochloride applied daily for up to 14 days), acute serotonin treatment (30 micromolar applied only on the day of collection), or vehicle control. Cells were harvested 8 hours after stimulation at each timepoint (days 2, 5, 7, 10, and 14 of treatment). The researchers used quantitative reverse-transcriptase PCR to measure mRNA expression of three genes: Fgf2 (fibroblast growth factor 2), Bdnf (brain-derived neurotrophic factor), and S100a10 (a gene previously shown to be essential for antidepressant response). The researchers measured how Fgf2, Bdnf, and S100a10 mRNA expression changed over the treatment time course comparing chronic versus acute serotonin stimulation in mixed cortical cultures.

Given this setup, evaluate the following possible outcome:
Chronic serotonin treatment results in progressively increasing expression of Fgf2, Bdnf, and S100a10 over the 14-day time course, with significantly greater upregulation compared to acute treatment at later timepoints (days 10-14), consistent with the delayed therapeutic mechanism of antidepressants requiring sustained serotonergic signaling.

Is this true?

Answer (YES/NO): NO